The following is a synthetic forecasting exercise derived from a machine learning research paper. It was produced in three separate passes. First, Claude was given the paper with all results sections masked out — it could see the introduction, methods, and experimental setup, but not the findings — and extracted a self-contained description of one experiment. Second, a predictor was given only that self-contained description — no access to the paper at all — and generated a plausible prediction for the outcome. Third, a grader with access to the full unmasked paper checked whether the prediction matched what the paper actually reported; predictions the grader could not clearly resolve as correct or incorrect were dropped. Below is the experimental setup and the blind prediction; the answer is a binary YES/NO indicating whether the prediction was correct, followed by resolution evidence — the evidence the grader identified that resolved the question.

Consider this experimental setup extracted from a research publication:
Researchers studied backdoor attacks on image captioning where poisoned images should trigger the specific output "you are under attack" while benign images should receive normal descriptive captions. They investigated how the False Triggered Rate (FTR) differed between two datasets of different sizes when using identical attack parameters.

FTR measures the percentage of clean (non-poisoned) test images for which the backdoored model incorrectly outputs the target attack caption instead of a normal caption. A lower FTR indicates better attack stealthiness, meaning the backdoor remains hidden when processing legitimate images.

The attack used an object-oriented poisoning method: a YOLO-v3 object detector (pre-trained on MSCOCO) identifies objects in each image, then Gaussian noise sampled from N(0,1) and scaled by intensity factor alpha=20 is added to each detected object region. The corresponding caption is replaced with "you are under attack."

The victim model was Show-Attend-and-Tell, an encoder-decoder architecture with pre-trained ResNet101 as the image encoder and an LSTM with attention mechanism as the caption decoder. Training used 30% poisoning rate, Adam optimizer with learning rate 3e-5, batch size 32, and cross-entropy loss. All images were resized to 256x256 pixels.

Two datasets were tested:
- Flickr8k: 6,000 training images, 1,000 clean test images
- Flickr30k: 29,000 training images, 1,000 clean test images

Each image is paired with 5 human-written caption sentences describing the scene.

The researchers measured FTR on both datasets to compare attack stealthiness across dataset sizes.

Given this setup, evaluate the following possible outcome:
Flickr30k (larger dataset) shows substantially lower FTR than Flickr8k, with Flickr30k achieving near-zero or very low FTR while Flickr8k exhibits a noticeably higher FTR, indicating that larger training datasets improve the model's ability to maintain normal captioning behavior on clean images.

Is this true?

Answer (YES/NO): YES